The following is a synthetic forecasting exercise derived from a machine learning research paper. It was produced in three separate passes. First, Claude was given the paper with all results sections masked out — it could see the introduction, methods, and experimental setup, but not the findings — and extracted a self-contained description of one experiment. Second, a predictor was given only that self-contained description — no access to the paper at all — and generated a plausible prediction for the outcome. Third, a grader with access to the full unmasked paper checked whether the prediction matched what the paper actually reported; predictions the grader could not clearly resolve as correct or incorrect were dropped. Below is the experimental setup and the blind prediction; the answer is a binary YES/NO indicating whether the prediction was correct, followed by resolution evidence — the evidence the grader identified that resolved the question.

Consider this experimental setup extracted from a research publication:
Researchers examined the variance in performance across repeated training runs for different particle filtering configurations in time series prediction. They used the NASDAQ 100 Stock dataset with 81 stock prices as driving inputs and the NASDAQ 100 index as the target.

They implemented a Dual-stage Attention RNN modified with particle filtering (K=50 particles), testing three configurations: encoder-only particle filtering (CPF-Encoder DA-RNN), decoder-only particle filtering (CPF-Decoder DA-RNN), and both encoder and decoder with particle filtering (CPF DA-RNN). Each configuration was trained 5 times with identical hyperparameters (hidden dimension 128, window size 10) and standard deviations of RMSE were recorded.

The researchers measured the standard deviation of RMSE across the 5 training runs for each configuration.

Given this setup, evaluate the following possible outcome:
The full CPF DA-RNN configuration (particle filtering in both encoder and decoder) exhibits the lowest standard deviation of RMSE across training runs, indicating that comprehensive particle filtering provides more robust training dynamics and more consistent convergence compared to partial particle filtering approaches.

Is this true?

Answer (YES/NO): NO